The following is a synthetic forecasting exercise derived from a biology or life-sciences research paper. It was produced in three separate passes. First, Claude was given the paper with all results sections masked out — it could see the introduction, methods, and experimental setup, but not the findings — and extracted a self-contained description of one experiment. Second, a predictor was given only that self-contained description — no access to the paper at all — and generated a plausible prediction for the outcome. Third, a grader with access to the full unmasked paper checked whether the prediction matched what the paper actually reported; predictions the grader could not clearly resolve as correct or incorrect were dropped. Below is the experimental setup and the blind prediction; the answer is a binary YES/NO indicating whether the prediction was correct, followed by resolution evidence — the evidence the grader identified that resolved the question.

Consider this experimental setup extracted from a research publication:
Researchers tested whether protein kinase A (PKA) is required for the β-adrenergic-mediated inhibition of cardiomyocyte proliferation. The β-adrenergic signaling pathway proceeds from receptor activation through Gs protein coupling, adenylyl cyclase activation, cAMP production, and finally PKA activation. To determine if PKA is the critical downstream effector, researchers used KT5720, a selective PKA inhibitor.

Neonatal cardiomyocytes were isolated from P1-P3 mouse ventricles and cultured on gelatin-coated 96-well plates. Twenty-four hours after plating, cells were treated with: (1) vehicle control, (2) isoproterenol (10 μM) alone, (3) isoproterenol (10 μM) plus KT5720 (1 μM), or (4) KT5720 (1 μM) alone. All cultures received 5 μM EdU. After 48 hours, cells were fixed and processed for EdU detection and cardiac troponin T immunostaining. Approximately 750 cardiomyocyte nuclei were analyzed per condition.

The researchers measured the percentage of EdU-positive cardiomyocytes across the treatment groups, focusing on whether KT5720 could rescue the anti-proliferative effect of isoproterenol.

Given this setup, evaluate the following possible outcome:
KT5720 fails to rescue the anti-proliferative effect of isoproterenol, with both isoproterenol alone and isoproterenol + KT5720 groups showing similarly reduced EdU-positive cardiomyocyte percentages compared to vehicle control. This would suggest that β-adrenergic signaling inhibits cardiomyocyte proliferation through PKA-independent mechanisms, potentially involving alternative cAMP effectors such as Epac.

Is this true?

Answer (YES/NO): NO